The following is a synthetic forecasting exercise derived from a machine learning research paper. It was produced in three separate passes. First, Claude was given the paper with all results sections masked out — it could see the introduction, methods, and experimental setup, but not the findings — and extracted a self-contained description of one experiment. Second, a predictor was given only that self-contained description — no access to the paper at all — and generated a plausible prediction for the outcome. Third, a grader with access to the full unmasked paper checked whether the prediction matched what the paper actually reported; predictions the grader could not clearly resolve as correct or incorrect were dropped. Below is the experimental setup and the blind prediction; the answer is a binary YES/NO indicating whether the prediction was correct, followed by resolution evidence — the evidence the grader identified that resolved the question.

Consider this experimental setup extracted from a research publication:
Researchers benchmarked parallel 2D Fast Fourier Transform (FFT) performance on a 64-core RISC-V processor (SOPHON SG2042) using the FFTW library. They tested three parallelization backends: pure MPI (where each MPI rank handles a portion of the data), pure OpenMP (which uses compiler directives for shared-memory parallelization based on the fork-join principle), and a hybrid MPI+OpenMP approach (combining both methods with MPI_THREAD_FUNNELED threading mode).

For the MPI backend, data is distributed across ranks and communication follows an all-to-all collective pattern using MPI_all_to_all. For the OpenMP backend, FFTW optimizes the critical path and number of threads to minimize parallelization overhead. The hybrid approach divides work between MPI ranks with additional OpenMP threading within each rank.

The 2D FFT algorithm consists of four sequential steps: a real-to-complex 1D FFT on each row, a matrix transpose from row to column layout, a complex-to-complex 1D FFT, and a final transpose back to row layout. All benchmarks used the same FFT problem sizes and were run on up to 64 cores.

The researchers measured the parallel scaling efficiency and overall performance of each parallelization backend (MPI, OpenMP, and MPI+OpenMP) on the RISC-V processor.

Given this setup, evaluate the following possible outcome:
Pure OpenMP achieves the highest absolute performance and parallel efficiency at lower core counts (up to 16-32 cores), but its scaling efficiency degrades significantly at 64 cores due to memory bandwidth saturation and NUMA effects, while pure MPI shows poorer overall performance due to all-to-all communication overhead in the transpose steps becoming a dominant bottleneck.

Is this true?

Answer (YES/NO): NO